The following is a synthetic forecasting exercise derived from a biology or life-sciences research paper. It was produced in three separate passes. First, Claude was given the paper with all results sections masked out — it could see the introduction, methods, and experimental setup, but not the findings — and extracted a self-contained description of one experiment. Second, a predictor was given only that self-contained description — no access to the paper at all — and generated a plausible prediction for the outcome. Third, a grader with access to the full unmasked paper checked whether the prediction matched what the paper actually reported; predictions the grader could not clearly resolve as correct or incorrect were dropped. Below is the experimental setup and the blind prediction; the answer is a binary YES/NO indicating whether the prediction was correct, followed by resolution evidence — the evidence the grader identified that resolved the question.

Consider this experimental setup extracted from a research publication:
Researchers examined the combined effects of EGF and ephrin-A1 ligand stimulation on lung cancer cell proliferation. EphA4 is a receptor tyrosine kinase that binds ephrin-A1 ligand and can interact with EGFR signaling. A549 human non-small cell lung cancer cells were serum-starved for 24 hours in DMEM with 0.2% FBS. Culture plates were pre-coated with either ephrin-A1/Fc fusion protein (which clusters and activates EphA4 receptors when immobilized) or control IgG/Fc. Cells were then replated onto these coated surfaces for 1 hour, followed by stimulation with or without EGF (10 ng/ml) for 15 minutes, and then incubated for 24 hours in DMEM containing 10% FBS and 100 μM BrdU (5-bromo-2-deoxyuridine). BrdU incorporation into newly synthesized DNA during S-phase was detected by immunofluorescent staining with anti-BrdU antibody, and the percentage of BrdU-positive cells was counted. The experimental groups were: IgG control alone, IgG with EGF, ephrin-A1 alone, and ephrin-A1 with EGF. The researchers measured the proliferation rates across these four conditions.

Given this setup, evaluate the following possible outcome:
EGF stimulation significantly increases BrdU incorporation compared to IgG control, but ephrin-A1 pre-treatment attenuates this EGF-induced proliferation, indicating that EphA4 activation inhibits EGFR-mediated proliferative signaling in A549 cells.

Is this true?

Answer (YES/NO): NO